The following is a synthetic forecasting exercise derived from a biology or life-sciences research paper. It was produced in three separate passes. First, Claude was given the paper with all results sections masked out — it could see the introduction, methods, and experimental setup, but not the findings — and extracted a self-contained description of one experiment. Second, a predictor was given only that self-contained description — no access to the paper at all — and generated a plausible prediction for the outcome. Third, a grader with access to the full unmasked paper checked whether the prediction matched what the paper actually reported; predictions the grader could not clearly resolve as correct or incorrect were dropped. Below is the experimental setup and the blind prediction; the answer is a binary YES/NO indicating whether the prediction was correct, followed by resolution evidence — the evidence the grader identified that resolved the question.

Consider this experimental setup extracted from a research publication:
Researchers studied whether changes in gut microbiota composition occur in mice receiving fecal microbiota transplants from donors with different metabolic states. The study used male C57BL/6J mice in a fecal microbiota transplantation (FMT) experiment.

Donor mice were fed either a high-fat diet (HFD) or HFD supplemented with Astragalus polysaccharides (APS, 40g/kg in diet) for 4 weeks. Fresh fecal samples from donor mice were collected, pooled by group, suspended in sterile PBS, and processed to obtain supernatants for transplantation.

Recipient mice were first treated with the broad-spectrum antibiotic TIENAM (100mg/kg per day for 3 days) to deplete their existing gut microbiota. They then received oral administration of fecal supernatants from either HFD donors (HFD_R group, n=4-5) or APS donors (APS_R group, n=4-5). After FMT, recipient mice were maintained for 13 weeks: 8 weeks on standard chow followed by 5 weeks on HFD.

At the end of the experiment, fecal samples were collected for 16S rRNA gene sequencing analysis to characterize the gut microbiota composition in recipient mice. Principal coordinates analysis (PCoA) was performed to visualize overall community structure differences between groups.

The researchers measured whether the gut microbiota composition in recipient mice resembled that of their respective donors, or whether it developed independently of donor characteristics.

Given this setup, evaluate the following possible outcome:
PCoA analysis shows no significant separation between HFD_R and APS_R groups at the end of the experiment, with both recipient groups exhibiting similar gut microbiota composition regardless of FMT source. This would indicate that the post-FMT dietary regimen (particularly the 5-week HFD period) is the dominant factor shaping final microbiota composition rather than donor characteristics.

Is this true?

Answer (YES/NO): NO